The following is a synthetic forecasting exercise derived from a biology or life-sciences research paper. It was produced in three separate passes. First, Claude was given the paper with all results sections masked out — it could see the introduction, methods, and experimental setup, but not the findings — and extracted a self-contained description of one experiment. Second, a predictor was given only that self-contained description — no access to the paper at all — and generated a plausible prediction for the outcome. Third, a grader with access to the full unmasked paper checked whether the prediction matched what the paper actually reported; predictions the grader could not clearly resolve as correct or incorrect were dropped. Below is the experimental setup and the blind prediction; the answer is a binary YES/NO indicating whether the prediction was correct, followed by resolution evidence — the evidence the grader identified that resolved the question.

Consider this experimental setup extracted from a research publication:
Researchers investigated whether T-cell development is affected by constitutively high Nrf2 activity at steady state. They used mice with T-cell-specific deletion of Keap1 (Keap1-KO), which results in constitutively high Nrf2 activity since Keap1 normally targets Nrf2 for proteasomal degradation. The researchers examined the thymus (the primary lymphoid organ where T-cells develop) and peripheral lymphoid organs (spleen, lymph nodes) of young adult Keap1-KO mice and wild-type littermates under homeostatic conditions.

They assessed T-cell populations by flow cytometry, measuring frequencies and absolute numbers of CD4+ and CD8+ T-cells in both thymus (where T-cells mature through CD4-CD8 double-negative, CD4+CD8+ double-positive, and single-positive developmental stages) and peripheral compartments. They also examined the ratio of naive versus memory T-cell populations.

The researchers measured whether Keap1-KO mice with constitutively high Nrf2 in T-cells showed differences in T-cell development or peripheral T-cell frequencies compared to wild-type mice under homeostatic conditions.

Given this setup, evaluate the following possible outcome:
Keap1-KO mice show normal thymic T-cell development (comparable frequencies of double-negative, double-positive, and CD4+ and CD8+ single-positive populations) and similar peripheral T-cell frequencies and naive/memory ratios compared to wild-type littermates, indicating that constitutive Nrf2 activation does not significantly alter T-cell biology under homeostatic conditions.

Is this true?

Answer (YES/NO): YES